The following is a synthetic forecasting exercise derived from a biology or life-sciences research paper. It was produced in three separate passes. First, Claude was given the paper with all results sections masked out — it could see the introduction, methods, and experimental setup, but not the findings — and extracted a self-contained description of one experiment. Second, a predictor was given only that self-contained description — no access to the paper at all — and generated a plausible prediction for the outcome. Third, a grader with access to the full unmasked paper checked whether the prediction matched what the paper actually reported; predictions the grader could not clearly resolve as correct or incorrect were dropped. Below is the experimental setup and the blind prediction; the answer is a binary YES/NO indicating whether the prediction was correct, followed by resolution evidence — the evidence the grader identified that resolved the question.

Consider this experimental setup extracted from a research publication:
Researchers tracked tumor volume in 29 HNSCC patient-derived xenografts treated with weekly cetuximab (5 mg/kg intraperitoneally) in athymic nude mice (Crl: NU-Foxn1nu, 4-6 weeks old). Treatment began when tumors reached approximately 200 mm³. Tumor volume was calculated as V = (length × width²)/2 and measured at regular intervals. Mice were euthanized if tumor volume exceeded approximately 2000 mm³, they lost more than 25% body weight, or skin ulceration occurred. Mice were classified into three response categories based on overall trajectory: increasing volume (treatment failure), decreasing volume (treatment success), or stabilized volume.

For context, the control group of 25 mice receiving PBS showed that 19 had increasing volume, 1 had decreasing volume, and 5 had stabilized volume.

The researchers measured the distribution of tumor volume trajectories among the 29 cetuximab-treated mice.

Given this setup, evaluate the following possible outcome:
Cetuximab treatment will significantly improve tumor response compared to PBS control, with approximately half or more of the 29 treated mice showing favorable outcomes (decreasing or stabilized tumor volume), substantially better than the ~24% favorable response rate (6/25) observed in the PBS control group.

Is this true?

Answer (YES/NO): NO